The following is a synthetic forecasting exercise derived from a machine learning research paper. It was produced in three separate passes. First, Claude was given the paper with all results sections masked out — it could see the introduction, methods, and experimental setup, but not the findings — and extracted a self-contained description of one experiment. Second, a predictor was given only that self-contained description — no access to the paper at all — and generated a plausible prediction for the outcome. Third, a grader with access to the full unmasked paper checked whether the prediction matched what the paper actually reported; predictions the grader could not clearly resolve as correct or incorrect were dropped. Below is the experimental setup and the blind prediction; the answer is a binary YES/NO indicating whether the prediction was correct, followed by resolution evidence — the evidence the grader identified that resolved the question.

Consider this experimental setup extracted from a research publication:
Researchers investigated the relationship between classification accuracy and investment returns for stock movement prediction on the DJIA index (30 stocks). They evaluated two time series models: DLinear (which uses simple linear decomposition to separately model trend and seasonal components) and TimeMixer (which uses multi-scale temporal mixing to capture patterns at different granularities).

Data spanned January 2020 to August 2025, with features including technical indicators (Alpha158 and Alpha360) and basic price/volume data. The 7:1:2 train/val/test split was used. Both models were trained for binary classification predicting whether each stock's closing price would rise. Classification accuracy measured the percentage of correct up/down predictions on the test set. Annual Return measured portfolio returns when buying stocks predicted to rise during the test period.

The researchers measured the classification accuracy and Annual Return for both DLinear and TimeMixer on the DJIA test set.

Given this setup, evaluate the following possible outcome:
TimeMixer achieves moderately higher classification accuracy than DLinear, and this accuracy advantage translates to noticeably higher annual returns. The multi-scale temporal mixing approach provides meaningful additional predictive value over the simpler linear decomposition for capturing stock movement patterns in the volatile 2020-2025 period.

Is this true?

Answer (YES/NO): NO